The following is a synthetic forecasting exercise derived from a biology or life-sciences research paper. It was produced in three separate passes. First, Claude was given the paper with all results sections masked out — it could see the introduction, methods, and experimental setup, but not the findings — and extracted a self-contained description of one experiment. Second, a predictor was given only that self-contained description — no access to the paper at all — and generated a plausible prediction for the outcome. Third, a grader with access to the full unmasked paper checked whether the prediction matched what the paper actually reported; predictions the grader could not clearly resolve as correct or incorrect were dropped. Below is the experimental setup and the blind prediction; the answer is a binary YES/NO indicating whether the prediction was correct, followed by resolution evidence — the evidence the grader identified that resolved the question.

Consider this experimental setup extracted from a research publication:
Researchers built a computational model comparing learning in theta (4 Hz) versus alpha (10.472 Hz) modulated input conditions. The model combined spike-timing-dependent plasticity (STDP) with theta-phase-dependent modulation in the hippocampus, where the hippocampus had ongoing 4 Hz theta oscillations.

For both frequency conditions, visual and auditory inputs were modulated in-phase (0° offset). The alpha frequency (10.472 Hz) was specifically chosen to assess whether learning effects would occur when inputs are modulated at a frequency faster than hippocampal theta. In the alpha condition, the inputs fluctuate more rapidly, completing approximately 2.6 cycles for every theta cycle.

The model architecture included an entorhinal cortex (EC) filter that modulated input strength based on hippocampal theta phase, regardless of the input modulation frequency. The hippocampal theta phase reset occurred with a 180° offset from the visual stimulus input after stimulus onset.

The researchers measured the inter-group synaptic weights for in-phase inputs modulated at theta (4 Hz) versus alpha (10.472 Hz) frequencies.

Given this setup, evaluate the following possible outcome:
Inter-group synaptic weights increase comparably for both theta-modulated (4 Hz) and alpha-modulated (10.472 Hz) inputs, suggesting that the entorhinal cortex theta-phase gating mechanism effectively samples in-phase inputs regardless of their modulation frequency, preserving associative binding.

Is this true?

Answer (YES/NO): NO